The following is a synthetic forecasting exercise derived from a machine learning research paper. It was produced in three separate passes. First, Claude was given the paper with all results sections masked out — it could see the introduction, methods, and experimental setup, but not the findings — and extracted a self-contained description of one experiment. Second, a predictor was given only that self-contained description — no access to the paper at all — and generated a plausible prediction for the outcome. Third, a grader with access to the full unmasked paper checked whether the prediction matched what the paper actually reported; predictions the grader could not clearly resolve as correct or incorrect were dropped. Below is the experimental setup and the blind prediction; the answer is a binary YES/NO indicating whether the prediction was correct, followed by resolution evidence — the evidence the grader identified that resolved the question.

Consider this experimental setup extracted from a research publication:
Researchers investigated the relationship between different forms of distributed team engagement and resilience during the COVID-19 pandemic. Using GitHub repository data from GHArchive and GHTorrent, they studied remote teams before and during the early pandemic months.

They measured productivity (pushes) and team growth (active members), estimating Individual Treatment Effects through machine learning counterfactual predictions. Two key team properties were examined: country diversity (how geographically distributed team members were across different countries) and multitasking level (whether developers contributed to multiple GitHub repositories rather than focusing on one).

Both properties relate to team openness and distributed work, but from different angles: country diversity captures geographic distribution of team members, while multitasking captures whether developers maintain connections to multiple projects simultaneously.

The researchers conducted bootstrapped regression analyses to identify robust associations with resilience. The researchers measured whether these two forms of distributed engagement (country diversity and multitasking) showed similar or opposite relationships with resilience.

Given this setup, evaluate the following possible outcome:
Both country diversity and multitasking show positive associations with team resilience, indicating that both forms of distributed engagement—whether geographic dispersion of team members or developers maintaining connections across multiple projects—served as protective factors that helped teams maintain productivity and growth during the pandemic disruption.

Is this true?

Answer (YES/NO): NO